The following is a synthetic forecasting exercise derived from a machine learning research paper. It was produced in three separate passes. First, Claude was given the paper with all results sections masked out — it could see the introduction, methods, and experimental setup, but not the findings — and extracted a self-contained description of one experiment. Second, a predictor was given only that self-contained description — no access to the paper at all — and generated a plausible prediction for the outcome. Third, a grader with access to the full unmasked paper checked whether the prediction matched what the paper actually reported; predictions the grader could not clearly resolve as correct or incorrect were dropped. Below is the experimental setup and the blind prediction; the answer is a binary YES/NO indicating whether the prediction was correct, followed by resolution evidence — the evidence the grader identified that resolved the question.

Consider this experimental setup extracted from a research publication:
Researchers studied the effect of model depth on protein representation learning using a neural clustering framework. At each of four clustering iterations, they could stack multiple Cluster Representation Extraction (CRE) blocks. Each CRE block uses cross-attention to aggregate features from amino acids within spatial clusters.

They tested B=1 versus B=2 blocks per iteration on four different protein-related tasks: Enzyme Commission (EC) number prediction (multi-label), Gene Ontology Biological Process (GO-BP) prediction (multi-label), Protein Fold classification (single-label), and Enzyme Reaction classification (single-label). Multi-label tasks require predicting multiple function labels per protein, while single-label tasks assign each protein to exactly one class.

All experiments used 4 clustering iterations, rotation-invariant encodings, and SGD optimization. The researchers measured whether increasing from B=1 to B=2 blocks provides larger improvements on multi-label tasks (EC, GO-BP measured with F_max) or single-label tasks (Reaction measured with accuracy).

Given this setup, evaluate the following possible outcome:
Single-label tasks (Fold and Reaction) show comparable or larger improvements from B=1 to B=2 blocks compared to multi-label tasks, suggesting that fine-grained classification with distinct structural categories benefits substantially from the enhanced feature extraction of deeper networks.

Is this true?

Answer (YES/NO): NO